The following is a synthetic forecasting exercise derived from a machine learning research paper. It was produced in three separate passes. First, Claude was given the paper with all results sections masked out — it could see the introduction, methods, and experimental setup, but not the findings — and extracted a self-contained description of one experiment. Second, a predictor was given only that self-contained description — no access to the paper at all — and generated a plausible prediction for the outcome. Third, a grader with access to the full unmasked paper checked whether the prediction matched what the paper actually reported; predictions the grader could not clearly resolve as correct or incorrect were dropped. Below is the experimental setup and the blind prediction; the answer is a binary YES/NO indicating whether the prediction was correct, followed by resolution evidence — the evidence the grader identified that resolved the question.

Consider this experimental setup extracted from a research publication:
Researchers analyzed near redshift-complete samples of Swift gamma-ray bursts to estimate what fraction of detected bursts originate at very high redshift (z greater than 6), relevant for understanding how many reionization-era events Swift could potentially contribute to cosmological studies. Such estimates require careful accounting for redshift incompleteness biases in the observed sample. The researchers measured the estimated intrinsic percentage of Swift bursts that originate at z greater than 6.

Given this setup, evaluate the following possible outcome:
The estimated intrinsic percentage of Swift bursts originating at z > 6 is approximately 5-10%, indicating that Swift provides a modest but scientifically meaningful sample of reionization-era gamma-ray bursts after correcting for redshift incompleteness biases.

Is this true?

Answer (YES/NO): NO